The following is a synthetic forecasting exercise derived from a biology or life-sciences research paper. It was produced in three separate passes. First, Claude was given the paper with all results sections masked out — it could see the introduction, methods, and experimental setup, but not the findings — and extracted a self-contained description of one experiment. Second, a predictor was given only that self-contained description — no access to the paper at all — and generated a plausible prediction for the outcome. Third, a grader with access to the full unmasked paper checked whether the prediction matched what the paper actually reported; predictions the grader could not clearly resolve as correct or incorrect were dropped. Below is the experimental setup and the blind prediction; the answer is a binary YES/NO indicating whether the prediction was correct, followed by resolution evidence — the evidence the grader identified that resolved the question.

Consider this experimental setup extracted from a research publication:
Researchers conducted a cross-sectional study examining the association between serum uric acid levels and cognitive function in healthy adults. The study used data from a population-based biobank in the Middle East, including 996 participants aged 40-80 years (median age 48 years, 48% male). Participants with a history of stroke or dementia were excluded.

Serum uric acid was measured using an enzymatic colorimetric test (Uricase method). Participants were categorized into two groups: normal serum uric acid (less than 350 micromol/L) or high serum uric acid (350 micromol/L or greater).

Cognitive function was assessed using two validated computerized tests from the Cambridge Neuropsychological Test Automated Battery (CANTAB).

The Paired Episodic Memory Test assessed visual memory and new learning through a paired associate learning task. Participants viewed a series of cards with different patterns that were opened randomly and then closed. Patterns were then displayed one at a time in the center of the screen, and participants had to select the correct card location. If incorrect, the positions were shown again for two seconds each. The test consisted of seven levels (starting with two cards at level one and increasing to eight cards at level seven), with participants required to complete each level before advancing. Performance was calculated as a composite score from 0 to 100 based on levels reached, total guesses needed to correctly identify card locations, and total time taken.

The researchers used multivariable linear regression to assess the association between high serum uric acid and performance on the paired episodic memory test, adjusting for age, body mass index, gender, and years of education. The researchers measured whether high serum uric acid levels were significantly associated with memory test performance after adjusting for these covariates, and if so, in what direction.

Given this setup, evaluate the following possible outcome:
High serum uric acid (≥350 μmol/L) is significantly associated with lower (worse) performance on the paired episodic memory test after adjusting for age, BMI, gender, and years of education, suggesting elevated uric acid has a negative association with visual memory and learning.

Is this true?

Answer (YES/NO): YES